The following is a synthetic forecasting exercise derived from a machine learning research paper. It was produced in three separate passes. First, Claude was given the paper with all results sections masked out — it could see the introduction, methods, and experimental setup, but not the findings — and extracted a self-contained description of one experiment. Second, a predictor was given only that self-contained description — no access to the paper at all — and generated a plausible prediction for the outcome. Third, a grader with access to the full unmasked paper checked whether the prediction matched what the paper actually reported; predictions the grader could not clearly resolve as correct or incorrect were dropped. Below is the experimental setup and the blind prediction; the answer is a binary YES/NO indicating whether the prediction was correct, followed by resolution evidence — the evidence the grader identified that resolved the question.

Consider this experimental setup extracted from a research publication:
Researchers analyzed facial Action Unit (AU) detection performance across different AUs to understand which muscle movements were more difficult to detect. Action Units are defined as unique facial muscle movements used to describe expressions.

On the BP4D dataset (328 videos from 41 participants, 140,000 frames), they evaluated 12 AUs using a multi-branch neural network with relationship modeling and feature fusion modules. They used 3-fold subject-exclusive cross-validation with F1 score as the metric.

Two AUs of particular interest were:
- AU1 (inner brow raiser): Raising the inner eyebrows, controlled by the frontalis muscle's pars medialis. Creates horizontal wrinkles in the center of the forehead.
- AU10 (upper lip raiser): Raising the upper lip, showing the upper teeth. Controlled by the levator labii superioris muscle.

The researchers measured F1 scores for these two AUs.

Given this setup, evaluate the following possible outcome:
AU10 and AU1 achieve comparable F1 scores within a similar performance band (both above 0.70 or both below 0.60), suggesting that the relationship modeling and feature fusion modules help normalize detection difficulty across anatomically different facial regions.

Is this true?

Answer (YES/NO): NO